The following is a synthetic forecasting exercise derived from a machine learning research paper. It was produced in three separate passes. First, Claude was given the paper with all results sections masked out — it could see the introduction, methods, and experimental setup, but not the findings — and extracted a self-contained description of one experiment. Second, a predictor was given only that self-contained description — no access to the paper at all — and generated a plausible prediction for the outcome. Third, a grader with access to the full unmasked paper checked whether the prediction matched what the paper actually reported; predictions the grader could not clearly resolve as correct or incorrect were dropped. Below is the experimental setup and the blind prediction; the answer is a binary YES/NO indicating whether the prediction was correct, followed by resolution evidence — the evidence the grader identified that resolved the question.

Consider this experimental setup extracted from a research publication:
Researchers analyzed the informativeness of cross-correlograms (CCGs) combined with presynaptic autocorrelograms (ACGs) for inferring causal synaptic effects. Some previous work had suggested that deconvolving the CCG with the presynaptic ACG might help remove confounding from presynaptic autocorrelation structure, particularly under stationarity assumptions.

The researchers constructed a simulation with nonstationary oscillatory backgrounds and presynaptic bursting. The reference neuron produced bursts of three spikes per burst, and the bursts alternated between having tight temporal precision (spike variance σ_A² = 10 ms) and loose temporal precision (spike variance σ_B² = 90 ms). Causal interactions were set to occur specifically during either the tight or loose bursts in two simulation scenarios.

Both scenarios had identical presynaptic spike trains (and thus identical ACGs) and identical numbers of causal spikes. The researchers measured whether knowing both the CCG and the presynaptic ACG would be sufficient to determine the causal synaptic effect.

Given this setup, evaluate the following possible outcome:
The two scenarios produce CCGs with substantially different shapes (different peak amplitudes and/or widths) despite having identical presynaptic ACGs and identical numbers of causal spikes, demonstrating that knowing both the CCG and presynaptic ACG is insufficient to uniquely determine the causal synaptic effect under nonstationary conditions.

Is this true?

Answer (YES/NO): YES